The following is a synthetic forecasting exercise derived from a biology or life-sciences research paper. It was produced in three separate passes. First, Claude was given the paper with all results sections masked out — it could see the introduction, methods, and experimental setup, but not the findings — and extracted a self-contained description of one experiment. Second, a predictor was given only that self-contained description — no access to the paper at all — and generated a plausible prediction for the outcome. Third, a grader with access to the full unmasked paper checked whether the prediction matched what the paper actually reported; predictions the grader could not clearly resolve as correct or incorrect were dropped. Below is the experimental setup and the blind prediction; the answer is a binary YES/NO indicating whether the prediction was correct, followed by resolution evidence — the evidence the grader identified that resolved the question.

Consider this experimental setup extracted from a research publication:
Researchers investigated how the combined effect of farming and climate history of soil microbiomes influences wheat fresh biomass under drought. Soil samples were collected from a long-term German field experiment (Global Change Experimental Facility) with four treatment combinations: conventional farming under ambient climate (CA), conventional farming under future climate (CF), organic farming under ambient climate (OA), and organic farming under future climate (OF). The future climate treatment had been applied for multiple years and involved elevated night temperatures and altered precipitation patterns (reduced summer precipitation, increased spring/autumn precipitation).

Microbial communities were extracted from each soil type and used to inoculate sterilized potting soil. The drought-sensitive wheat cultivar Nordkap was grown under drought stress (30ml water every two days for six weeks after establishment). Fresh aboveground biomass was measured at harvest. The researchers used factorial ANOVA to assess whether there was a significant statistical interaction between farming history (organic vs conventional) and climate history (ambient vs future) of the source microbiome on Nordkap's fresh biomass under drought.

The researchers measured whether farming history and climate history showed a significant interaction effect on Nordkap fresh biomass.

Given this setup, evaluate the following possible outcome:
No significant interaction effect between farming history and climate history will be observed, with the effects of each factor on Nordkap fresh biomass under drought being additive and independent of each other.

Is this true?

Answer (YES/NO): NO